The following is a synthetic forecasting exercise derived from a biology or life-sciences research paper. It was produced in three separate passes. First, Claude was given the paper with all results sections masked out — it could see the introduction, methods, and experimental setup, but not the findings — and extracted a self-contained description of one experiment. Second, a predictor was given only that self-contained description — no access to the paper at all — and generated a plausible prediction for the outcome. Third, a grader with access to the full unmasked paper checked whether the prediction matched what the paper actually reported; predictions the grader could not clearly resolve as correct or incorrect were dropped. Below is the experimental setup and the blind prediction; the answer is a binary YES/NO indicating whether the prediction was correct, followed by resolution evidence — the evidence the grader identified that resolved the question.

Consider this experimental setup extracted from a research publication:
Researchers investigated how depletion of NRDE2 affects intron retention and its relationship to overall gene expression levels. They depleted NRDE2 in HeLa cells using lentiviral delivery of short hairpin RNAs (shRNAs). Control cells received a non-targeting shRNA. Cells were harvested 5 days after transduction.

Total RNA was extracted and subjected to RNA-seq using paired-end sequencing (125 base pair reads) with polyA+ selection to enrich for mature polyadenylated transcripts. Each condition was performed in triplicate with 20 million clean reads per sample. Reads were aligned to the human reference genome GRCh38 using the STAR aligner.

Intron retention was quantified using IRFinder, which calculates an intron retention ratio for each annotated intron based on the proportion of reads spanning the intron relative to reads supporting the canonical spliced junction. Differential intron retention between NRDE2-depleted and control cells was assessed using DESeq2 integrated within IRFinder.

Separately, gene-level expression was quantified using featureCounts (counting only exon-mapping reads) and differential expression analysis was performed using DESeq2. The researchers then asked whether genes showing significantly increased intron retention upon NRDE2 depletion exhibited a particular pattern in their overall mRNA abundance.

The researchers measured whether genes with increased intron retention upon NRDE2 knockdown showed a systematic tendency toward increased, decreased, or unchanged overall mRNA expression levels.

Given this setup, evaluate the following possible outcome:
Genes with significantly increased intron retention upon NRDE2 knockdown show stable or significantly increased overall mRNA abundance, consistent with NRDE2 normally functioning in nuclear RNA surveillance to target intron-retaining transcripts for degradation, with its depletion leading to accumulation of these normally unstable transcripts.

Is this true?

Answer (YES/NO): NO